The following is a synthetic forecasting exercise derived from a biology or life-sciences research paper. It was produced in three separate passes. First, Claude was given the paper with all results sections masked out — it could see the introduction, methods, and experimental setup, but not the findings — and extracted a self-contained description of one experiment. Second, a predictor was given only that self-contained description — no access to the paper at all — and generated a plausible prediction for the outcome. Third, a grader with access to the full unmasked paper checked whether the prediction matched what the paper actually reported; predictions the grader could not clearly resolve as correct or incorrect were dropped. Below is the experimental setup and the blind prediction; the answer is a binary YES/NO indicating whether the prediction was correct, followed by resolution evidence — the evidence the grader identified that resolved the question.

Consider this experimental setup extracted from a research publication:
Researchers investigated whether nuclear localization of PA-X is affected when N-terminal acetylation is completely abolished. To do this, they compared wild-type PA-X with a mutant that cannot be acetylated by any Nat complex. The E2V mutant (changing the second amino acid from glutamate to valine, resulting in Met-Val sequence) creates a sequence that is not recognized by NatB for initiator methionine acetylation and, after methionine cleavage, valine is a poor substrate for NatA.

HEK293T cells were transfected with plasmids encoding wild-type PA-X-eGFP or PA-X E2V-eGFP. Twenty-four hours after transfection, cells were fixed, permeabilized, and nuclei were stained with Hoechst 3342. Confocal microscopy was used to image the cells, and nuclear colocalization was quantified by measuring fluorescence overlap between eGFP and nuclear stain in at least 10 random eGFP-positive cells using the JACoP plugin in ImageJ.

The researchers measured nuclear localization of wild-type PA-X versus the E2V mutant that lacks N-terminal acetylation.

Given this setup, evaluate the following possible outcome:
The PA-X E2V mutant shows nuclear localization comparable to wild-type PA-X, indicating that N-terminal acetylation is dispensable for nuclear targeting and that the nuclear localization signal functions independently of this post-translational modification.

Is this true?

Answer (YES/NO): NO